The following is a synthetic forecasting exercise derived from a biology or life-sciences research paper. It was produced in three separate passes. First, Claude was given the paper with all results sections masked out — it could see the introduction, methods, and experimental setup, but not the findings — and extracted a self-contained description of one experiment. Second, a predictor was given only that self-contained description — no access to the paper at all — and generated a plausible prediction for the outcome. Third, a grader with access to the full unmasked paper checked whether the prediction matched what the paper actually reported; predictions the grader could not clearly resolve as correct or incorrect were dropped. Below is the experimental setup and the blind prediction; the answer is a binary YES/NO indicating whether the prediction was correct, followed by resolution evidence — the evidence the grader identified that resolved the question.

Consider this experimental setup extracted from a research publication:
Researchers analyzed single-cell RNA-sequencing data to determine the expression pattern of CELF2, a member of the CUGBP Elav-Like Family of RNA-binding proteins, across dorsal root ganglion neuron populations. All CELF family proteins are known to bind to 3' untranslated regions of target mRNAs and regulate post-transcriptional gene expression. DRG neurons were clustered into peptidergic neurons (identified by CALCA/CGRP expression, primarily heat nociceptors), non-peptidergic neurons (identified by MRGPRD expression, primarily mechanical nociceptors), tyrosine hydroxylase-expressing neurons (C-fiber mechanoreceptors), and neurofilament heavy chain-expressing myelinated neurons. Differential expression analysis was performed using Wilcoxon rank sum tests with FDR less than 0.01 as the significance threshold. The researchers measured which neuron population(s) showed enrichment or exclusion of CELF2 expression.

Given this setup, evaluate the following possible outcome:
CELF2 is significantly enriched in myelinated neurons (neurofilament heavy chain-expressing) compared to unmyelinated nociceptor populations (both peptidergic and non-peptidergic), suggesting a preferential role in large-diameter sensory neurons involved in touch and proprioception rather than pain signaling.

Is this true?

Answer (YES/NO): NO